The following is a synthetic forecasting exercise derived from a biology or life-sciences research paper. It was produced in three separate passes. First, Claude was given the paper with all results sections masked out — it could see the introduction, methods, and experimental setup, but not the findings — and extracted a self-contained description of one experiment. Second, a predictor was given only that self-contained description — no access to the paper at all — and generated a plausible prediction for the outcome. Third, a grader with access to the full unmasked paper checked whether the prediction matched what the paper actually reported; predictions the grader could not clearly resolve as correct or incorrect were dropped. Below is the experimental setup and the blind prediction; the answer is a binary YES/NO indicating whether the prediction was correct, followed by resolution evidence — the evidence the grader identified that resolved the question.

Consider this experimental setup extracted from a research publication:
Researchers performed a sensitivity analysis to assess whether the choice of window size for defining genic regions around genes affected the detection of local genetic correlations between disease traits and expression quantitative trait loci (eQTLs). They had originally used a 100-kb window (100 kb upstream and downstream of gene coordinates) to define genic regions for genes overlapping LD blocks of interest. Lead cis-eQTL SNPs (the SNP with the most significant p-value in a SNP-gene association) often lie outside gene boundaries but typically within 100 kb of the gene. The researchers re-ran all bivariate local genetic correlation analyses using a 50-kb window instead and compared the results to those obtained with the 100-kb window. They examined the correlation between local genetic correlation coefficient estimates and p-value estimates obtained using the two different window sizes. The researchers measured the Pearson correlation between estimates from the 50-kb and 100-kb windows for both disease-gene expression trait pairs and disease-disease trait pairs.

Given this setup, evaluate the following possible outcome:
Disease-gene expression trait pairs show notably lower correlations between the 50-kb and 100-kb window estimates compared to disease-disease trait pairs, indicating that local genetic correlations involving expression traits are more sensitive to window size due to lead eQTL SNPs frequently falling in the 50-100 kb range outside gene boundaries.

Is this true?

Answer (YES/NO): NO